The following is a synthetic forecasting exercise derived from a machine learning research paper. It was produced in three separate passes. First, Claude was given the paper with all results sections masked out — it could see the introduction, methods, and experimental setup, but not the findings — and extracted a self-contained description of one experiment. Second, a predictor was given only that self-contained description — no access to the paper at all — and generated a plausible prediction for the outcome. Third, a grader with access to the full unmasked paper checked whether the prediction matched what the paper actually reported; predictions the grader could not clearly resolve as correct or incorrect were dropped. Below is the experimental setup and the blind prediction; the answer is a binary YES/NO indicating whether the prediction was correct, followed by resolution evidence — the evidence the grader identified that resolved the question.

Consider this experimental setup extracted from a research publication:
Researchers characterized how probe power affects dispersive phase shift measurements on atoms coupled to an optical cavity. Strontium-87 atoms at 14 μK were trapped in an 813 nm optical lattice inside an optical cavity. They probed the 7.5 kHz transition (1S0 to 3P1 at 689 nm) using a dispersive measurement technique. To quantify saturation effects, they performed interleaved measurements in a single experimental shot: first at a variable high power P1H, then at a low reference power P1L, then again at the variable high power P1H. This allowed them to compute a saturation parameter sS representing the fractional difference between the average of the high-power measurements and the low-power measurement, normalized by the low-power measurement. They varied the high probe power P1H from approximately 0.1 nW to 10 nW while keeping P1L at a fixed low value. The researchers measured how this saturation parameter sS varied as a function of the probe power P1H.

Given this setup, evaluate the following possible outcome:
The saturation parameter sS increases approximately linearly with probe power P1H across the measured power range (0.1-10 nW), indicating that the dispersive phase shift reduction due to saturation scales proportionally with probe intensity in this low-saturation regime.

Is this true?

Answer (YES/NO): YES